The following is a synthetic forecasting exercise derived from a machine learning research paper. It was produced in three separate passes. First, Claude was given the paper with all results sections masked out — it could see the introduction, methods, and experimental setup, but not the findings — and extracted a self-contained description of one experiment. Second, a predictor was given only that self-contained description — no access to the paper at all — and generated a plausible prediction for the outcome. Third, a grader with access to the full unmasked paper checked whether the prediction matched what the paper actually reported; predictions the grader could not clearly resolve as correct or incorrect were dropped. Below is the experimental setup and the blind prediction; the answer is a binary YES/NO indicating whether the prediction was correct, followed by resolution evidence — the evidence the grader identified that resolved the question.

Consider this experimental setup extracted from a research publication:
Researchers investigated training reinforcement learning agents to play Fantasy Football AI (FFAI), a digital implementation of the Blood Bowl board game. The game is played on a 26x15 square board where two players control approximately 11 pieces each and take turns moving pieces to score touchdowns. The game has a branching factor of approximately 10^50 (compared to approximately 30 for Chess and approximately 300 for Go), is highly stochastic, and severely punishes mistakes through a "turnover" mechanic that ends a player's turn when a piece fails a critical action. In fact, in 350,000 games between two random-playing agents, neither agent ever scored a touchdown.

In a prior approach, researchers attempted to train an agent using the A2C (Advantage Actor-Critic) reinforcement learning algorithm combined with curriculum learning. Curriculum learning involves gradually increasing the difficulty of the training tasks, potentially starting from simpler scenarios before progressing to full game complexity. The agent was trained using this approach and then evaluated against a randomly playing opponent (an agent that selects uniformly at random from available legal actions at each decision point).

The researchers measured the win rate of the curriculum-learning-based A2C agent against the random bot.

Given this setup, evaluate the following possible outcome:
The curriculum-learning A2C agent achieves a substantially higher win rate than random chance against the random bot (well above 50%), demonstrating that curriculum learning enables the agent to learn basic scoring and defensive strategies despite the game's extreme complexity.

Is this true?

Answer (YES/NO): NO